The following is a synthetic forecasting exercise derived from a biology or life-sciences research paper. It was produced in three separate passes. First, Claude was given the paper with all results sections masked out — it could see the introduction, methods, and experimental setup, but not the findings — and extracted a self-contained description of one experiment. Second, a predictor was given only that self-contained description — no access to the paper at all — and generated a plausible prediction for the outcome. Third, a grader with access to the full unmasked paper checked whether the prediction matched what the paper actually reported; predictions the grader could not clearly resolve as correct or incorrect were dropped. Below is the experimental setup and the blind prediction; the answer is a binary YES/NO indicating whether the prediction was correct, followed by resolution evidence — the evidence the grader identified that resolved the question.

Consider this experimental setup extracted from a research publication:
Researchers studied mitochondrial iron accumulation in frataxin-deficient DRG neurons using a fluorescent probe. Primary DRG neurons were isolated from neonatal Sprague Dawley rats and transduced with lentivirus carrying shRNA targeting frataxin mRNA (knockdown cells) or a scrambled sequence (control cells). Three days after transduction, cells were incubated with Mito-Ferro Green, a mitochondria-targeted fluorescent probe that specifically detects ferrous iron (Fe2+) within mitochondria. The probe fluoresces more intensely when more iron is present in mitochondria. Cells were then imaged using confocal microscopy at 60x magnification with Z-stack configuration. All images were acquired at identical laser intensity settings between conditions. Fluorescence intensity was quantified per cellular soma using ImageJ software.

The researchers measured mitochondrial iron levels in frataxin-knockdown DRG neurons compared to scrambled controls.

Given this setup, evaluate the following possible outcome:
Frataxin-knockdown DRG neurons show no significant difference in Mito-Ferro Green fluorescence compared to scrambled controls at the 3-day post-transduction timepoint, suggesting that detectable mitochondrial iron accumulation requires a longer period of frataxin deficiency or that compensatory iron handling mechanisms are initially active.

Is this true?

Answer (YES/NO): NO